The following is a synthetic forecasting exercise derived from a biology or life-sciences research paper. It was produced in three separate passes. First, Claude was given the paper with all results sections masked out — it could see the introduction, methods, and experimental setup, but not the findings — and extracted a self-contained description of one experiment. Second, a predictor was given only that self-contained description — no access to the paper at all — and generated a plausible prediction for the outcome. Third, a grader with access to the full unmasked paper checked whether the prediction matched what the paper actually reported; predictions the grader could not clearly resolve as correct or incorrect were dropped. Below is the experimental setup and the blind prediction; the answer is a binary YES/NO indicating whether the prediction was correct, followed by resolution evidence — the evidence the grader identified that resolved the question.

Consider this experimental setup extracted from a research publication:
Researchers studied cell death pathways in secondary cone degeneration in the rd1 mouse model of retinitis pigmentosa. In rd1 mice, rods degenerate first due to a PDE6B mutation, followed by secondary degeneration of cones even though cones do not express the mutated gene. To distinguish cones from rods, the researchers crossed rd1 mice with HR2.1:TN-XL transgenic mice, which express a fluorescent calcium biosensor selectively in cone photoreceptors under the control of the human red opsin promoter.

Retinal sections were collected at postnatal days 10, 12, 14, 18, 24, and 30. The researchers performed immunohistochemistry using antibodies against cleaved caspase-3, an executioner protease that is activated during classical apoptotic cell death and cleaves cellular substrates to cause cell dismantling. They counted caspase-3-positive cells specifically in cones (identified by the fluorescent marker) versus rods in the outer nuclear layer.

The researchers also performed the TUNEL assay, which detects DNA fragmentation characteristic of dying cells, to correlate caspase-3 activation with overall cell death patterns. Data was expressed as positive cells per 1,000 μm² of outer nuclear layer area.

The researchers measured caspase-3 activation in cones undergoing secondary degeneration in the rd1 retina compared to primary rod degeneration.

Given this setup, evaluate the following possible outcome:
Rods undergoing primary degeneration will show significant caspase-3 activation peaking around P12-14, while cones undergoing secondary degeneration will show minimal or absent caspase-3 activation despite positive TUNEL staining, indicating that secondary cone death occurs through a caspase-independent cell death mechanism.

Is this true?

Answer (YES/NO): NO